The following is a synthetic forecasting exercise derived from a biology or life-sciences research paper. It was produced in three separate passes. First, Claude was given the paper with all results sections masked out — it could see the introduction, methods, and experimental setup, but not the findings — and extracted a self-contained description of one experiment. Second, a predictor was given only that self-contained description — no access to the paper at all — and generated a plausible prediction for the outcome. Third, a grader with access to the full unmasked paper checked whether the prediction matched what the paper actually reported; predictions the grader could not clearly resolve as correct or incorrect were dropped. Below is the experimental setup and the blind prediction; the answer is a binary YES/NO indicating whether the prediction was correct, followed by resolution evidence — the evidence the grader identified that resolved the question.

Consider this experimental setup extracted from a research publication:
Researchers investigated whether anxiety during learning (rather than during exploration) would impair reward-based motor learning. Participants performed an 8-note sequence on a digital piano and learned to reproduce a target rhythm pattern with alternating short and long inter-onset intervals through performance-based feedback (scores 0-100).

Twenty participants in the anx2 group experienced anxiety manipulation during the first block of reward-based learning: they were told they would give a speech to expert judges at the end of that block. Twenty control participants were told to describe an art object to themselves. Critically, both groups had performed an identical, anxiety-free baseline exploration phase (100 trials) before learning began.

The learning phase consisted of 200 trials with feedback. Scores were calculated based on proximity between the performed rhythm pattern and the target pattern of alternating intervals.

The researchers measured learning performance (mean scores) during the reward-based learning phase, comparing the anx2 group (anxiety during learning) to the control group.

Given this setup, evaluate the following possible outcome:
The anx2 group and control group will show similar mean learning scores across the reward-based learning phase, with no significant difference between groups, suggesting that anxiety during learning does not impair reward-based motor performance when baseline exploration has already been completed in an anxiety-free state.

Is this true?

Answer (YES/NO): YES